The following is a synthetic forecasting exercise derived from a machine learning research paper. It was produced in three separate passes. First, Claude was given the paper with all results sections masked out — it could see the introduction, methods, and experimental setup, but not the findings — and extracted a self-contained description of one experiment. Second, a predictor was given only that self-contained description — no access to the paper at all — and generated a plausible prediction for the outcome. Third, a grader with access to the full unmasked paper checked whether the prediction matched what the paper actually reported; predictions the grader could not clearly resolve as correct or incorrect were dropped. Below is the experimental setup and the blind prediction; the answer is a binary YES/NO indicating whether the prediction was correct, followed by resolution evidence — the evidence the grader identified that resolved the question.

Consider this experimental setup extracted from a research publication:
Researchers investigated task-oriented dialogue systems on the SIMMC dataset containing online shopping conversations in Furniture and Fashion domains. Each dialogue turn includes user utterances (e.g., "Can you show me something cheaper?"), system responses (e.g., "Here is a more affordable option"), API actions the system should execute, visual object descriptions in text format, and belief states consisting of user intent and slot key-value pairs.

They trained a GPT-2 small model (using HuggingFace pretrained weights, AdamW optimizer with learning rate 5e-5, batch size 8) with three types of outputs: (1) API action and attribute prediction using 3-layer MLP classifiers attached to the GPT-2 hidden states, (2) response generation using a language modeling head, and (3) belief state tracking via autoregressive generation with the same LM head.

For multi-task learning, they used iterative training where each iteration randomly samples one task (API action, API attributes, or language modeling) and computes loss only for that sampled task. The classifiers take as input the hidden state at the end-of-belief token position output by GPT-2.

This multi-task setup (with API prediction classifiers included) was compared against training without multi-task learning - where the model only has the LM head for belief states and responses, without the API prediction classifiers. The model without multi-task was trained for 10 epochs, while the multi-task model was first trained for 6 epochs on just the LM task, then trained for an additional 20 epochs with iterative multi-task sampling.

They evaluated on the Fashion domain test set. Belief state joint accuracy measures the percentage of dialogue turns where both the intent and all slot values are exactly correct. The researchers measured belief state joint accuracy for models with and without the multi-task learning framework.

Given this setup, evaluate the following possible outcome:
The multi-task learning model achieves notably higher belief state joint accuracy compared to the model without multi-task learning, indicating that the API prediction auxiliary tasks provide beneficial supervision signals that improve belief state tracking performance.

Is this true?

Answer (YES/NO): NO